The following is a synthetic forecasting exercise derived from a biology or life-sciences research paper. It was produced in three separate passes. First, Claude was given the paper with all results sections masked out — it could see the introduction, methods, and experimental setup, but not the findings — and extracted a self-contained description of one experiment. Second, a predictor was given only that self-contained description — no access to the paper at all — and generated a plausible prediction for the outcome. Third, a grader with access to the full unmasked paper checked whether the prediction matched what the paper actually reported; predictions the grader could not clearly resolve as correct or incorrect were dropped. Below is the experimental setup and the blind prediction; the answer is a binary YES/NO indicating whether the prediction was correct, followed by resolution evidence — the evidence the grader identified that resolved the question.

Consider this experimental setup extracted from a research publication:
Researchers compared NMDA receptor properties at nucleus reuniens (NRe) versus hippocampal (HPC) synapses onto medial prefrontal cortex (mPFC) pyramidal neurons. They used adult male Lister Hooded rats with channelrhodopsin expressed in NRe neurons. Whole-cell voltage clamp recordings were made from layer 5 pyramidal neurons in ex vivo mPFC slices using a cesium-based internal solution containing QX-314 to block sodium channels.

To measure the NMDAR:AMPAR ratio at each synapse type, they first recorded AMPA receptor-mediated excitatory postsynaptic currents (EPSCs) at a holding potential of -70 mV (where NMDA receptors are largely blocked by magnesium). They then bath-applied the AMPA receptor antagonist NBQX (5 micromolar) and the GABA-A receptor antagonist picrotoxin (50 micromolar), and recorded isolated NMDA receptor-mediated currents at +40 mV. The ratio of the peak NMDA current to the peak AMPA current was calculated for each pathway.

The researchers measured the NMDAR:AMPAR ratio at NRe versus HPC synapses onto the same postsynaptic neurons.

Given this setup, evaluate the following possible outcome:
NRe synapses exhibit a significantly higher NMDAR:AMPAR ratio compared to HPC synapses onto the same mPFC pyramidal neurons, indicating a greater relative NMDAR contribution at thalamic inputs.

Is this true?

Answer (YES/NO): NO